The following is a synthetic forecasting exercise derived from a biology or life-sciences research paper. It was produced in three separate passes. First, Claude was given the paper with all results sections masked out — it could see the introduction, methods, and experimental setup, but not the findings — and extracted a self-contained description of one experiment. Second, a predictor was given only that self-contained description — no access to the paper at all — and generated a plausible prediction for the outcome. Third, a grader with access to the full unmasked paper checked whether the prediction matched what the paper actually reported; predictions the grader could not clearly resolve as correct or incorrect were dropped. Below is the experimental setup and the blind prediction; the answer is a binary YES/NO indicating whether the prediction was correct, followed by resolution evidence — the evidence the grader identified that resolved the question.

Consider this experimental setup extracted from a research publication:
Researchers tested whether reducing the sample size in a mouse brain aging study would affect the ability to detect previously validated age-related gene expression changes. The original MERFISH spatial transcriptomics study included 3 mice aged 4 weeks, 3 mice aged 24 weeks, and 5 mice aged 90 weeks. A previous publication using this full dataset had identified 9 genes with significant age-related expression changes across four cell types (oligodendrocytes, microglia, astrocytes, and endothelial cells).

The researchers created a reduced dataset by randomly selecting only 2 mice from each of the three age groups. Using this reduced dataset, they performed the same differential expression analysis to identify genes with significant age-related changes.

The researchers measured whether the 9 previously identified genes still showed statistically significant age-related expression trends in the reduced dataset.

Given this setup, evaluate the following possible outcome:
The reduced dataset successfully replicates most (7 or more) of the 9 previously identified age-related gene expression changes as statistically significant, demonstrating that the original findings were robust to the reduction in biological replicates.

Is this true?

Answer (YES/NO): NO